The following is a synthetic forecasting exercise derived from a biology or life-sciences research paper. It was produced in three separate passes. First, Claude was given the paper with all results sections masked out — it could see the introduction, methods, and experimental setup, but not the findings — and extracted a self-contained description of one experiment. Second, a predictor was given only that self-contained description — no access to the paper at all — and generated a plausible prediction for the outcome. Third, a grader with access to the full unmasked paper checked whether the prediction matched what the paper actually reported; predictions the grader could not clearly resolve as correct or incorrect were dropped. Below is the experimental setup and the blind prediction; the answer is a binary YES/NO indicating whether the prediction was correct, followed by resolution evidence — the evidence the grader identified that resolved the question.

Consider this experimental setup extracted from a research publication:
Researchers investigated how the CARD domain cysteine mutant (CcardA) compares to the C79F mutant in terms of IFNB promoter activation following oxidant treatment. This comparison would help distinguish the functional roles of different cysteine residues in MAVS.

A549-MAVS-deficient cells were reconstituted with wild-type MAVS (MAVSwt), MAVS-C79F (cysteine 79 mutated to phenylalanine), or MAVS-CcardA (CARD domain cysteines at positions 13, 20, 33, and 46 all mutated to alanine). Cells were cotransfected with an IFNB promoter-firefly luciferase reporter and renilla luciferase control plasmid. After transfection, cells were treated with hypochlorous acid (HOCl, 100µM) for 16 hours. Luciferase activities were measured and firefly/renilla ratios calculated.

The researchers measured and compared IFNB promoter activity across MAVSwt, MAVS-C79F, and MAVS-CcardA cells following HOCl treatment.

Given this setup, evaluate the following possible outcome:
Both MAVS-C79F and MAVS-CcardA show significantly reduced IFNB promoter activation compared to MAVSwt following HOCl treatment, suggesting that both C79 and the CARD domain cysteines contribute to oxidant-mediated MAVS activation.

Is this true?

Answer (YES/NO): NO